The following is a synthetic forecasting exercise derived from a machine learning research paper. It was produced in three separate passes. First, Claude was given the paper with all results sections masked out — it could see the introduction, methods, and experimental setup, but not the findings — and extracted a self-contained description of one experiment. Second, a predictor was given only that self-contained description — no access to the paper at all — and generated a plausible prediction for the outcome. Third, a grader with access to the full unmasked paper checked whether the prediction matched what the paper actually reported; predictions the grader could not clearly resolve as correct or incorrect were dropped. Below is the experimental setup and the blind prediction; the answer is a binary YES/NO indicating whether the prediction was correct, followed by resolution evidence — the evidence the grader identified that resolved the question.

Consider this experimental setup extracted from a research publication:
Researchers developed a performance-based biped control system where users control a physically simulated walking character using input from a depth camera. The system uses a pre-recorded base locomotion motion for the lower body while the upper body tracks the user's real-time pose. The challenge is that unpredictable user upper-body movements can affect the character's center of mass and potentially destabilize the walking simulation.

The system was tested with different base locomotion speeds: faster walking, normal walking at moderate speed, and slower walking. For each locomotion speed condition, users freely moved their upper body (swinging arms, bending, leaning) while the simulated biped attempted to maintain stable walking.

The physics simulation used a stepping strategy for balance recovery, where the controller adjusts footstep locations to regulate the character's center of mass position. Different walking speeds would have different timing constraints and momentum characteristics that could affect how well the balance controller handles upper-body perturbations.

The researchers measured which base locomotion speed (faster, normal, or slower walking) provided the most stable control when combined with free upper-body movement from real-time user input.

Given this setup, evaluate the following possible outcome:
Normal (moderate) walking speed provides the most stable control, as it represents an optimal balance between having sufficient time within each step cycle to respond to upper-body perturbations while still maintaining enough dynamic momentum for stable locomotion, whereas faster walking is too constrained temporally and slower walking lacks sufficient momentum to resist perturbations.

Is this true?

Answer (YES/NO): YES